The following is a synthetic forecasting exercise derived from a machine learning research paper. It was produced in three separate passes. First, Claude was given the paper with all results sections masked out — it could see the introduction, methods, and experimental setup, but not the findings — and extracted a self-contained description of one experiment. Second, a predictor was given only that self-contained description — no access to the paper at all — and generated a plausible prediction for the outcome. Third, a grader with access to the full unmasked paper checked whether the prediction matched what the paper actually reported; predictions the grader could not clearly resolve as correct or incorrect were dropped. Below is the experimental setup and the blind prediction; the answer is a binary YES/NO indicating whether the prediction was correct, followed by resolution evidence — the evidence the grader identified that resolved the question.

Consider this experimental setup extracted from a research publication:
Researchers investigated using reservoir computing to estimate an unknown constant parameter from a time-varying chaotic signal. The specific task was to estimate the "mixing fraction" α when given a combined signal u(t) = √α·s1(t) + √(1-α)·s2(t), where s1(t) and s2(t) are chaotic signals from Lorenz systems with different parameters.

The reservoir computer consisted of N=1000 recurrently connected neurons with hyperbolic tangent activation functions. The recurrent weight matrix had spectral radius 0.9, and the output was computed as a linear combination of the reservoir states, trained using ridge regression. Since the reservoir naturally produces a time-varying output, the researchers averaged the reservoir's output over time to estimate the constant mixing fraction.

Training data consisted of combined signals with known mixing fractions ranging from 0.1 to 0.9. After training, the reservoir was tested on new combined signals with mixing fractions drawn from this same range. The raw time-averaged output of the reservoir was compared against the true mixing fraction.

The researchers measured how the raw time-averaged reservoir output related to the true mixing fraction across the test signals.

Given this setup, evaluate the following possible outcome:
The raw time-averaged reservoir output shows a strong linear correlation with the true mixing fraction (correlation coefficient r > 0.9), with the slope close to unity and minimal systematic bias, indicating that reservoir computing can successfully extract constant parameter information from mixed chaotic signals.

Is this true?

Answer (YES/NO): NO